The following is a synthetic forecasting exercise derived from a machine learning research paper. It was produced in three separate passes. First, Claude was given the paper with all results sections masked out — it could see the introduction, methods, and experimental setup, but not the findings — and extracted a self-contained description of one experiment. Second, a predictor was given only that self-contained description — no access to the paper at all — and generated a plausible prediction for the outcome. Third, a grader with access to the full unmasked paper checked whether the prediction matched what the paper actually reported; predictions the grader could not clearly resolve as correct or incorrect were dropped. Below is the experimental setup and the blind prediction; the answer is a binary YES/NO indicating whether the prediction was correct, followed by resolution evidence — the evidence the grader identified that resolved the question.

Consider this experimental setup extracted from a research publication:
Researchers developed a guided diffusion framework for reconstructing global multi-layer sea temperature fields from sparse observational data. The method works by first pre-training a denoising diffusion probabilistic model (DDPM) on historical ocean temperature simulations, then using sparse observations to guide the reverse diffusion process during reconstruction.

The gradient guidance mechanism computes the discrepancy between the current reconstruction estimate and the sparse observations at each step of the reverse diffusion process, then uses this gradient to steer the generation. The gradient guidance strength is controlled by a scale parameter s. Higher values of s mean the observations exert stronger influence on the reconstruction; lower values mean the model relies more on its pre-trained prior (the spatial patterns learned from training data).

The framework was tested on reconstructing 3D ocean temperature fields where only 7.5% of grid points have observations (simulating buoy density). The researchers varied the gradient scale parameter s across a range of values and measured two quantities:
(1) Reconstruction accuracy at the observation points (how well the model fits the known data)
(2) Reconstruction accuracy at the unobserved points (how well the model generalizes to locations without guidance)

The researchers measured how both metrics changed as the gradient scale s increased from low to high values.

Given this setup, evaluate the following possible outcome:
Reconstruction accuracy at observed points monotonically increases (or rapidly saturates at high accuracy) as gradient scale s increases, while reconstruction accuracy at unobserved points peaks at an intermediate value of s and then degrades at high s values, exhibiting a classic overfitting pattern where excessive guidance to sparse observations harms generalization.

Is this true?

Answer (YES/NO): YES